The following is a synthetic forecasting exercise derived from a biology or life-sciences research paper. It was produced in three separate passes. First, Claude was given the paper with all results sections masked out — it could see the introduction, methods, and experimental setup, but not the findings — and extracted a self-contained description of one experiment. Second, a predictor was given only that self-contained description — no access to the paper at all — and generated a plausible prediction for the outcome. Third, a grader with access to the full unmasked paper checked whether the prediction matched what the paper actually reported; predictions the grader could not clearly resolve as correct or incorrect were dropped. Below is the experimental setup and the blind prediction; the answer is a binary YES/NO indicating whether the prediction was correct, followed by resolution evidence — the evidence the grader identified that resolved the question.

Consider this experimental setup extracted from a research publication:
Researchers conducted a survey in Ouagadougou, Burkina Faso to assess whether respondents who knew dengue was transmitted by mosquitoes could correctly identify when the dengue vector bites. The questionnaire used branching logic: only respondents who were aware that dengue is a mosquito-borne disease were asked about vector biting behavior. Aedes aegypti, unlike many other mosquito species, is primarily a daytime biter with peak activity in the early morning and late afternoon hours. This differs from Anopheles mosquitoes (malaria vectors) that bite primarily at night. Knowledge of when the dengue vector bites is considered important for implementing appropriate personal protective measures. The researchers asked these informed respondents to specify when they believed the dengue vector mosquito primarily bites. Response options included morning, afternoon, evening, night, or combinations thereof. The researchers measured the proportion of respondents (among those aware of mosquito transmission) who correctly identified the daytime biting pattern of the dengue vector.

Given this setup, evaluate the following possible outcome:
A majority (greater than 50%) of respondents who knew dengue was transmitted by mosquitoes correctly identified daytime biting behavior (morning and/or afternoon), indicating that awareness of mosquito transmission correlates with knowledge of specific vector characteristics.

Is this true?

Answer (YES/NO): YES